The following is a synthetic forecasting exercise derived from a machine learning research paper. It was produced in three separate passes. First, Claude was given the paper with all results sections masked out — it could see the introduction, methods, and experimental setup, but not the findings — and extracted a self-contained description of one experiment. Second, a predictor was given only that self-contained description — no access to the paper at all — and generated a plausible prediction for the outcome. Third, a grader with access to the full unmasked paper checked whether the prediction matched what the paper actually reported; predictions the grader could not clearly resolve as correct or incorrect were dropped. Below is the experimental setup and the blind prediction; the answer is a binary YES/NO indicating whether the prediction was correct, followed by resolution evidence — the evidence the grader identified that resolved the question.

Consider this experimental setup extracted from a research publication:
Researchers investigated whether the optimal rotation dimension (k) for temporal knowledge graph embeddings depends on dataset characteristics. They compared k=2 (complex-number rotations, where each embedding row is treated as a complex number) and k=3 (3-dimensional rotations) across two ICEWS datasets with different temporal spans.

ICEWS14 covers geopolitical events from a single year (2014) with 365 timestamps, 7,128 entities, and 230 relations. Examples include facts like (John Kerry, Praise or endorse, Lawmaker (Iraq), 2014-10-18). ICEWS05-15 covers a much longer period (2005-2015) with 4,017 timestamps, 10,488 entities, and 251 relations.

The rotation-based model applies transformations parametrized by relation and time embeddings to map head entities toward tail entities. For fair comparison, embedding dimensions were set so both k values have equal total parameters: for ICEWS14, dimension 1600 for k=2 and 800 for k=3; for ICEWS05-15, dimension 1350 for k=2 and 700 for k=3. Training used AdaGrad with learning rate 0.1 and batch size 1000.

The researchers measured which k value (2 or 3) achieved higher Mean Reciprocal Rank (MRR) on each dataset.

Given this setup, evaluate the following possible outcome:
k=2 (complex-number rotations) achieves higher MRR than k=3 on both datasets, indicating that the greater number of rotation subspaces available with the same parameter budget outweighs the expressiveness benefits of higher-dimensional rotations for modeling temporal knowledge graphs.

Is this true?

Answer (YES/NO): NO